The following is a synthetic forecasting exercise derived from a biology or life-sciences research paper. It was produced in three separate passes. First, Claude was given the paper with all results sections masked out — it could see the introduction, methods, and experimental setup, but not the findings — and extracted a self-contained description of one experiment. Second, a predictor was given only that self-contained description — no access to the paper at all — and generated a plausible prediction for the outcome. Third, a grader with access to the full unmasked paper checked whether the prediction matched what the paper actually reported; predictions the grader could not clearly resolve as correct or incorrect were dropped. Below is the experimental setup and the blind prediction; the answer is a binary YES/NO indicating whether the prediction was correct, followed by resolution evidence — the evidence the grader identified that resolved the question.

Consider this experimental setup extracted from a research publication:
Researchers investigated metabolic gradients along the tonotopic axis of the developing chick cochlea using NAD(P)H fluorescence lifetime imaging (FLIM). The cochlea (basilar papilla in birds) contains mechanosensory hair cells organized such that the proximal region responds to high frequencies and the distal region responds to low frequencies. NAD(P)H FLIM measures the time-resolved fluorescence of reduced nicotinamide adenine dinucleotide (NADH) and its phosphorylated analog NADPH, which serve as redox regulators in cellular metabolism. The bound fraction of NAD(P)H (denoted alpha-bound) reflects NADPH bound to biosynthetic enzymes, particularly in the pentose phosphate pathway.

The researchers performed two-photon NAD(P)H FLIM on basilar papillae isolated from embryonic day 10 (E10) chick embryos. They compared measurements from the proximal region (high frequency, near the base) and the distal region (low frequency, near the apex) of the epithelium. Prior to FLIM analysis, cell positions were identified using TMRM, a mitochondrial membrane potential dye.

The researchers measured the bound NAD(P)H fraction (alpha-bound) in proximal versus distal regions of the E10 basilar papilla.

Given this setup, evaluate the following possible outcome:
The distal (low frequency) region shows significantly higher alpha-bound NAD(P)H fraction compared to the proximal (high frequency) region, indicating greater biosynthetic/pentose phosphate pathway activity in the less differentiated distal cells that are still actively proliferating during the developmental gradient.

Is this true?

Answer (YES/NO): NO